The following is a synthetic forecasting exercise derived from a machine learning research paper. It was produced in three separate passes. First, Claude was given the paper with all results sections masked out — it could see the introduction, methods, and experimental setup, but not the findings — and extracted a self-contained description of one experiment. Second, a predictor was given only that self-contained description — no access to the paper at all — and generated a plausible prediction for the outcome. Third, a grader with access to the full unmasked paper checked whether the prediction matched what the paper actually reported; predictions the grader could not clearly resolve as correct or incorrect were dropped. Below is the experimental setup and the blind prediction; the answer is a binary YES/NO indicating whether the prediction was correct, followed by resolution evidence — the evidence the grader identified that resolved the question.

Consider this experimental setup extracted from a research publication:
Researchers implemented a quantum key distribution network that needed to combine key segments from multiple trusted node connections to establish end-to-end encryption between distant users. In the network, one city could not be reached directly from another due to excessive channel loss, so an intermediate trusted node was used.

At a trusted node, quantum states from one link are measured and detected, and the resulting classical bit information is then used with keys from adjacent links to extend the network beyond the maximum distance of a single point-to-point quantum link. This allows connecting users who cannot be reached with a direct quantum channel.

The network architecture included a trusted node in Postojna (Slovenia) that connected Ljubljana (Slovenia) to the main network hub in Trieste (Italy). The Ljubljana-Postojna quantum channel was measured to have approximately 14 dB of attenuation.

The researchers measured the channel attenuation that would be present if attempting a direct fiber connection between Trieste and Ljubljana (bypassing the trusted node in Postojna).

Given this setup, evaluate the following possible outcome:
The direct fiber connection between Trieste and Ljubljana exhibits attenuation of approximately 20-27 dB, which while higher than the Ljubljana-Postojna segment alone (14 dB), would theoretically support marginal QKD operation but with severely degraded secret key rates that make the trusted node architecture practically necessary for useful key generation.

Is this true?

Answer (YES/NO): NO